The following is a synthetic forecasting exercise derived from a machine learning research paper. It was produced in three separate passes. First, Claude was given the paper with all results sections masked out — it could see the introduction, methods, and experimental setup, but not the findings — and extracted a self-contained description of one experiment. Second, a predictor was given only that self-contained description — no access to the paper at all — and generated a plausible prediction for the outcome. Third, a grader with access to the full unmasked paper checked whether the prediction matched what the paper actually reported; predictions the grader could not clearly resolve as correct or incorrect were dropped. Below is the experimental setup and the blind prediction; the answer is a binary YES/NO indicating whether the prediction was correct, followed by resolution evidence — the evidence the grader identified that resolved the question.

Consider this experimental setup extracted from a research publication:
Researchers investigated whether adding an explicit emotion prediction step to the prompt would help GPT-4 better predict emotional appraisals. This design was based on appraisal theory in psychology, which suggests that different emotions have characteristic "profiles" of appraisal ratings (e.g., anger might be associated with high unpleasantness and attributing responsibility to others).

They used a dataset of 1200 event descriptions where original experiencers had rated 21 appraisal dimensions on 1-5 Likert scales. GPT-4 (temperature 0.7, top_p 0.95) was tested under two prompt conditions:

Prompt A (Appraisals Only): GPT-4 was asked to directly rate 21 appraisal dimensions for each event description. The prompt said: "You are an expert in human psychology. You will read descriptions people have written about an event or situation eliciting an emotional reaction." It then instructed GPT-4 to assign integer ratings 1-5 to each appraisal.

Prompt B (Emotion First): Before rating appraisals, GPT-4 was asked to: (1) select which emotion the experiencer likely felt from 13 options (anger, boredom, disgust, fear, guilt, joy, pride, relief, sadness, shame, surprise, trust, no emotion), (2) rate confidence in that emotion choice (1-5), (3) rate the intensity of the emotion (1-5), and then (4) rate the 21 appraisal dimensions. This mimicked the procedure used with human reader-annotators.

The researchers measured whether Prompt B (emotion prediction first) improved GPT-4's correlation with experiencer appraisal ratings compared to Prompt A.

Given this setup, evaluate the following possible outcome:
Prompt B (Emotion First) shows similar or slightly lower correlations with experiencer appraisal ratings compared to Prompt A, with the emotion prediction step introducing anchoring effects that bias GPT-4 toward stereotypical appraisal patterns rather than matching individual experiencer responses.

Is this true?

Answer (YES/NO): NO